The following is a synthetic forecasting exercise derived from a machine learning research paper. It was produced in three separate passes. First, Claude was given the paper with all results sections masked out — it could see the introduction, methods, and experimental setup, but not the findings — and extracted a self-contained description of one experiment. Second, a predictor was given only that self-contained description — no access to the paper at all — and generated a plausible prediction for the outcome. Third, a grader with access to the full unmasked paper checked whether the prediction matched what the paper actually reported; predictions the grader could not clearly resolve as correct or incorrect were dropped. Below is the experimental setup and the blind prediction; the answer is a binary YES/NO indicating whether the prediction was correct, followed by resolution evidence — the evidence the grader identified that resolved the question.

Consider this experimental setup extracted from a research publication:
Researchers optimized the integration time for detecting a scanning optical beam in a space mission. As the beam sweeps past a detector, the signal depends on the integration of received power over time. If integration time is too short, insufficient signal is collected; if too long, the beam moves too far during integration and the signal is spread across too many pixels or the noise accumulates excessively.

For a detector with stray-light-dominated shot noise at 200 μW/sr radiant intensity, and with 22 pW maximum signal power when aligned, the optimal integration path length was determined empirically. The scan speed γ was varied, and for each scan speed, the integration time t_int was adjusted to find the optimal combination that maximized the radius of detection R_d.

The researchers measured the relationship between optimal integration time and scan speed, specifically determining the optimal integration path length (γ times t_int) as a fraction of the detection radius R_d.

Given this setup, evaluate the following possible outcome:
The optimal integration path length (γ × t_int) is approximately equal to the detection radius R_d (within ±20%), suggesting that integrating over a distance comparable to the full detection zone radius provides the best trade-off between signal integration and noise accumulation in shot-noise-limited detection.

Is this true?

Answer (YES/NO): NO